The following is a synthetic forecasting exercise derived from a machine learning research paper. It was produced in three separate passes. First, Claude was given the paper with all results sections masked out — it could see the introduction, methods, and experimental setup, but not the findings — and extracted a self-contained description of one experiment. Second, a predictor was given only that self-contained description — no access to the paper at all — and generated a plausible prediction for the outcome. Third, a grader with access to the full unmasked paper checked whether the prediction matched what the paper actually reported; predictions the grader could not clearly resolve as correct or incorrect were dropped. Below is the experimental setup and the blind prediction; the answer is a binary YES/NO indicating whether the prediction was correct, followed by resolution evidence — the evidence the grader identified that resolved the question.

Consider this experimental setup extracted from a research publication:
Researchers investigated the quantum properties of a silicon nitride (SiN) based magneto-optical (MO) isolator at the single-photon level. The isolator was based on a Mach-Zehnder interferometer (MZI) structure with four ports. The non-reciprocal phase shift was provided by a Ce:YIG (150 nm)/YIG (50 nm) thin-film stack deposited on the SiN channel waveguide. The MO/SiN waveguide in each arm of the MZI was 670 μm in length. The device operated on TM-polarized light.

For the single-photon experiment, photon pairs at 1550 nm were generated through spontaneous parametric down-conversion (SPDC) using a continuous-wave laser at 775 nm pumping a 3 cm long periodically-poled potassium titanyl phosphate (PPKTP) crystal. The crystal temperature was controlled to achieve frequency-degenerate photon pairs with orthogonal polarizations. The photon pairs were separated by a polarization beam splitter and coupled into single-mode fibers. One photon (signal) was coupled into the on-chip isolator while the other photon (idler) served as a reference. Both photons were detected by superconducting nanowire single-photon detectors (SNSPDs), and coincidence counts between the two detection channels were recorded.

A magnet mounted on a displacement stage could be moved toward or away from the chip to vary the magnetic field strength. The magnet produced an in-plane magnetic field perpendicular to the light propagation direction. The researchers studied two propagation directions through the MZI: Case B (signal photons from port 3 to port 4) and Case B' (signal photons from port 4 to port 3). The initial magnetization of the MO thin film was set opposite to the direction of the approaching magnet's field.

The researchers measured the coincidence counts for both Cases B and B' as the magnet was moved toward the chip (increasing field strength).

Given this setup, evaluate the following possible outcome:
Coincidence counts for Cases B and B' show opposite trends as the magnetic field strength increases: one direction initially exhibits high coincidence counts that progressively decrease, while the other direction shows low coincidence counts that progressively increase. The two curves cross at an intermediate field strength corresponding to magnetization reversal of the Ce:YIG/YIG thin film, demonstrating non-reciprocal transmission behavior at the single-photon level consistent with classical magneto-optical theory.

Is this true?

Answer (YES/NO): NO